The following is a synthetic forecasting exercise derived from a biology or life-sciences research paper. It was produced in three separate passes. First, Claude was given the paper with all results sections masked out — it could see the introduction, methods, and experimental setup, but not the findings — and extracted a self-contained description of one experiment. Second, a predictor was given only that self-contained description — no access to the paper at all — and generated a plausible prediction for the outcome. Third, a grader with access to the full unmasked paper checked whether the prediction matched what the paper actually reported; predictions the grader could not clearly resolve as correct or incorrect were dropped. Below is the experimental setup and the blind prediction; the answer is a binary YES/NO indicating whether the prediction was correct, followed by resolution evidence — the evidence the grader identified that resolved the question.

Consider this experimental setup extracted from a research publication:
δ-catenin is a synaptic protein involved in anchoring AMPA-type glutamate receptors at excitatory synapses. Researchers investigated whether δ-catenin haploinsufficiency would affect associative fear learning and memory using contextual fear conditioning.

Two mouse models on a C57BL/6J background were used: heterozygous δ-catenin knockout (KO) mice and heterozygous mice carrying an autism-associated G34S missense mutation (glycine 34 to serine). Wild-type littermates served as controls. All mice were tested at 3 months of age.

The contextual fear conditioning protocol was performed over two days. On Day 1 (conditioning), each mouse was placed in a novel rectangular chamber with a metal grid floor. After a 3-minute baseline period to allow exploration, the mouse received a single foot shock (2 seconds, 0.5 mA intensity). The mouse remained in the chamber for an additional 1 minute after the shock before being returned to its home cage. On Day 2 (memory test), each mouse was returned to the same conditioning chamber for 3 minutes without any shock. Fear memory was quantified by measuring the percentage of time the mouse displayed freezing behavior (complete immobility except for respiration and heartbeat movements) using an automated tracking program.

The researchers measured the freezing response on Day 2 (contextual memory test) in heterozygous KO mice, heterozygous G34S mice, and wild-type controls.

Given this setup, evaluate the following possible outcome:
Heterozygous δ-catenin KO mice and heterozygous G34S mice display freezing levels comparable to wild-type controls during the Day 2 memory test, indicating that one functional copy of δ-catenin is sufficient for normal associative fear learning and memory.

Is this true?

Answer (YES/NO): NO